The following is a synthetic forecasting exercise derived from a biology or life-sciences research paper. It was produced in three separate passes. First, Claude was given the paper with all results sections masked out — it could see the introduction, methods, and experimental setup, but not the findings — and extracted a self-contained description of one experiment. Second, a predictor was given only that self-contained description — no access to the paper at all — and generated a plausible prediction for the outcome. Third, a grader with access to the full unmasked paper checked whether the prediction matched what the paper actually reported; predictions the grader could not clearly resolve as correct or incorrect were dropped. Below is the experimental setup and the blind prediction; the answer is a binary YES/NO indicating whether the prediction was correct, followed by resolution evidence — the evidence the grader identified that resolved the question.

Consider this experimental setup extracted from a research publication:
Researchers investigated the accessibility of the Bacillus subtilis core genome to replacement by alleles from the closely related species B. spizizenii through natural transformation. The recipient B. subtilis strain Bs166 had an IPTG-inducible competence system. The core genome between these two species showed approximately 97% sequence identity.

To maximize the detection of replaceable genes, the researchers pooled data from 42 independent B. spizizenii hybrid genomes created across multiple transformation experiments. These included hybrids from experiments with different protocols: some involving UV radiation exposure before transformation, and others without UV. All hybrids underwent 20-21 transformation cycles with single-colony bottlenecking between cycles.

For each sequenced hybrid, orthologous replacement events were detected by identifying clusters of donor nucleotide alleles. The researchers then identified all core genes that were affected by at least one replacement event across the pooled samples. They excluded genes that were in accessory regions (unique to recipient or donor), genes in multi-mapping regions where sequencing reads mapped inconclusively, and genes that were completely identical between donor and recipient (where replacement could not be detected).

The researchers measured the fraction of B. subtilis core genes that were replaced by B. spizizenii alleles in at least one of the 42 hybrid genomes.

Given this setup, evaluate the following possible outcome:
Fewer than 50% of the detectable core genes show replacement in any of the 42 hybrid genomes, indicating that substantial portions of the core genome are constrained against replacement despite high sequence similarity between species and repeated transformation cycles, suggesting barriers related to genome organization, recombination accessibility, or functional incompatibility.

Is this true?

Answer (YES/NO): NO